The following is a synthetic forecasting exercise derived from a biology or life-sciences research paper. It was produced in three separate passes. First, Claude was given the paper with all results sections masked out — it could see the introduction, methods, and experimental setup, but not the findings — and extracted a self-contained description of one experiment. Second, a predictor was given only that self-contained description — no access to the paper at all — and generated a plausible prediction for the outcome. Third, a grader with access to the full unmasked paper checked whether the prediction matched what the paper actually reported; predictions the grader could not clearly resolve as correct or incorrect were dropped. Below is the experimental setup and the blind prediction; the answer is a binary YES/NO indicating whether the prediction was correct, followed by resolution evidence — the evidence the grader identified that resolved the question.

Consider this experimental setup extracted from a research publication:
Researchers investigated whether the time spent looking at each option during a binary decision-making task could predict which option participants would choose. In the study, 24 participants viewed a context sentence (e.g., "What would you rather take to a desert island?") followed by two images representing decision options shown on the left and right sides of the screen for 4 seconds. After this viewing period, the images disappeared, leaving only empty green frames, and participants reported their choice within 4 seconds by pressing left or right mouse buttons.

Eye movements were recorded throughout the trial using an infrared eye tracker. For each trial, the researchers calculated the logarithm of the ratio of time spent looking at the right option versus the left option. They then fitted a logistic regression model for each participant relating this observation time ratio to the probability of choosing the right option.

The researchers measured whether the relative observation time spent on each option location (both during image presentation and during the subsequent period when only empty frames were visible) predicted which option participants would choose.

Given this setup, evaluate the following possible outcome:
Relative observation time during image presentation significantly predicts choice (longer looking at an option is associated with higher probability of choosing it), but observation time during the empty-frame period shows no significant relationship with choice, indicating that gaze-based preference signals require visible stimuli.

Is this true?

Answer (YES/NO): NO